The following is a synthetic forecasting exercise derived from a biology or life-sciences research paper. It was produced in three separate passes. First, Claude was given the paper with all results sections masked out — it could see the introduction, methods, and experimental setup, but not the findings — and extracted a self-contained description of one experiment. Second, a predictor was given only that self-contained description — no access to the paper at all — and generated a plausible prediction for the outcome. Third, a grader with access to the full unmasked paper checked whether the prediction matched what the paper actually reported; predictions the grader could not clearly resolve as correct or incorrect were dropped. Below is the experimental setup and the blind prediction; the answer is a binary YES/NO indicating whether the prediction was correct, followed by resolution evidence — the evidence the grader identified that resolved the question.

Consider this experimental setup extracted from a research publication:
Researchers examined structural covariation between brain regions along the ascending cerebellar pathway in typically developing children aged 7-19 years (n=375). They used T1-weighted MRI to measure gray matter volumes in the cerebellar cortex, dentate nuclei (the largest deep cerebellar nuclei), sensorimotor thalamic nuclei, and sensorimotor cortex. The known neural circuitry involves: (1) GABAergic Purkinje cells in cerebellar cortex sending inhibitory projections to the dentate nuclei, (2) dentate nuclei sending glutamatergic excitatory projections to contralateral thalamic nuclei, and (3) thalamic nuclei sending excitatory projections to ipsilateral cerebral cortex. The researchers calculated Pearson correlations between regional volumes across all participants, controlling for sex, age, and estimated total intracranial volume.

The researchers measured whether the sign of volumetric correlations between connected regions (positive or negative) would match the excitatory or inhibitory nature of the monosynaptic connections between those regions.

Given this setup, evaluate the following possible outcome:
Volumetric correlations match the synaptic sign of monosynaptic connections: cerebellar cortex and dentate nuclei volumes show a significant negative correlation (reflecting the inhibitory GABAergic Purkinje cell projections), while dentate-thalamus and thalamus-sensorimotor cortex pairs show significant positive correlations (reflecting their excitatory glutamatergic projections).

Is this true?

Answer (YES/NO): YES